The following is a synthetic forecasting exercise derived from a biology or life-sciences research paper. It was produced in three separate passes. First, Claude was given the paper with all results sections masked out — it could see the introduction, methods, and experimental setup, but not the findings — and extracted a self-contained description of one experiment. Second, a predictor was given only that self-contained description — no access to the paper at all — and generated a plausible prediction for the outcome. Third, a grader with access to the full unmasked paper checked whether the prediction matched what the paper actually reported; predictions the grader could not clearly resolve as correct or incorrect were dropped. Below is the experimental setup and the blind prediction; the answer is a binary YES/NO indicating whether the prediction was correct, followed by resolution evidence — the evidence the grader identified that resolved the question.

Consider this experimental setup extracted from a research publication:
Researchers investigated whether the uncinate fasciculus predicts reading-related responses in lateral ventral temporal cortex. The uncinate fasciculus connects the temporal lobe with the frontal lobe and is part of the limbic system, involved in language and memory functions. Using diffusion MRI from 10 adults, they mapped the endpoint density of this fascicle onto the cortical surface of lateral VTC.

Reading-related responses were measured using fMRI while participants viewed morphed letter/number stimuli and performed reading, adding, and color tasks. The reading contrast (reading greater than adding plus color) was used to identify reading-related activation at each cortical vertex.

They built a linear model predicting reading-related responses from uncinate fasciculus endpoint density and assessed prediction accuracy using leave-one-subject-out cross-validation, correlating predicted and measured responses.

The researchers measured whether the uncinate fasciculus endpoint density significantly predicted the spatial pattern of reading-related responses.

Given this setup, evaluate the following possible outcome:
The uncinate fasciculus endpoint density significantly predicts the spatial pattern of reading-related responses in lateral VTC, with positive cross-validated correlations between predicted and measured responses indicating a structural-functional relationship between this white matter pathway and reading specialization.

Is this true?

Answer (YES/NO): NO